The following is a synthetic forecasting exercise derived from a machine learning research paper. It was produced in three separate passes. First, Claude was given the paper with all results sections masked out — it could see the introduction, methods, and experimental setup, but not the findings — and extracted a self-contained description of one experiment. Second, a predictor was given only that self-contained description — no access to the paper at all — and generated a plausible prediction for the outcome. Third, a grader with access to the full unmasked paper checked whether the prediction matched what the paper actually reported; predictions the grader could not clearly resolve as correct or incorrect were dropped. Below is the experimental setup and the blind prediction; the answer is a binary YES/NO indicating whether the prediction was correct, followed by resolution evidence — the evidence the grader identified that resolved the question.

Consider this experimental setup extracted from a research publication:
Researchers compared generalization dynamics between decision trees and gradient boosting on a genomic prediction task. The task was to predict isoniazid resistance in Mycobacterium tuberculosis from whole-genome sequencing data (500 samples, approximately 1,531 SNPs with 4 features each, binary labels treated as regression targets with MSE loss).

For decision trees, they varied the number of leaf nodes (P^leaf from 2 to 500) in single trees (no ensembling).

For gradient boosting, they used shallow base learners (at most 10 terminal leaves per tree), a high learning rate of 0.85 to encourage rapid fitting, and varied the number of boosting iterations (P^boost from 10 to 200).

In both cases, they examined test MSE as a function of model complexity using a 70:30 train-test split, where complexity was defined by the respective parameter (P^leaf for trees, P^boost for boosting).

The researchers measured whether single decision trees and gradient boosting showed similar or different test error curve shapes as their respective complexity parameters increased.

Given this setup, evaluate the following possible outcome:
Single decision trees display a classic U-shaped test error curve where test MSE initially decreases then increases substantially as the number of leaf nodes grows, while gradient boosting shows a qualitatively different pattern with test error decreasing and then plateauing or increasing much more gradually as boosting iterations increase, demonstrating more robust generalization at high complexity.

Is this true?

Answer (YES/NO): YES